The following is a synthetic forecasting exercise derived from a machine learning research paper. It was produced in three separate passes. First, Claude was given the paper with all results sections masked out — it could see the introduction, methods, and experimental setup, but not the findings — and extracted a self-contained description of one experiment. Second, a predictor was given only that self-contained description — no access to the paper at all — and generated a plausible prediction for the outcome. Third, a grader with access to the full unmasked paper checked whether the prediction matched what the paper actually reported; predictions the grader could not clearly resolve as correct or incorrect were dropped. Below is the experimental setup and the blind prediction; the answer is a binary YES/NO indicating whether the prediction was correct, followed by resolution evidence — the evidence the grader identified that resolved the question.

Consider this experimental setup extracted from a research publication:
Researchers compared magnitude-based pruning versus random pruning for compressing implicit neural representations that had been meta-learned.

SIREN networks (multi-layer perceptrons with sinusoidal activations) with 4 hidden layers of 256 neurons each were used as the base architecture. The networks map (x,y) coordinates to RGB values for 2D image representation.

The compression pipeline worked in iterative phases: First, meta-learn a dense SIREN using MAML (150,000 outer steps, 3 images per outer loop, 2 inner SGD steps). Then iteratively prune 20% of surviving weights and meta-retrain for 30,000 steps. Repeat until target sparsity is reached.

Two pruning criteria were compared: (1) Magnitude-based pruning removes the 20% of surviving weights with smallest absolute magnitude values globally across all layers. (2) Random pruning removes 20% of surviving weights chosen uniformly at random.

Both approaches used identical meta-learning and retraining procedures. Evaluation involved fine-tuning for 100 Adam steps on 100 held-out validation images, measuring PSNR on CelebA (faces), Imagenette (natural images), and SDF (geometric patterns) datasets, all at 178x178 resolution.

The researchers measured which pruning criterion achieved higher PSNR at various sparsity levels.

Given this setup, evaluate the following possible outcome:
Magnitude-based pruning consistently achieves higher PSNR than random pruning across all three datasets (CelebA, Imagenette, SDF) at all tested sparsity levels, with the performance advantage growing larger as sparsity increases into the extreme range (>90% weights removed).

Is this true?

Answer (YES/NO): YES